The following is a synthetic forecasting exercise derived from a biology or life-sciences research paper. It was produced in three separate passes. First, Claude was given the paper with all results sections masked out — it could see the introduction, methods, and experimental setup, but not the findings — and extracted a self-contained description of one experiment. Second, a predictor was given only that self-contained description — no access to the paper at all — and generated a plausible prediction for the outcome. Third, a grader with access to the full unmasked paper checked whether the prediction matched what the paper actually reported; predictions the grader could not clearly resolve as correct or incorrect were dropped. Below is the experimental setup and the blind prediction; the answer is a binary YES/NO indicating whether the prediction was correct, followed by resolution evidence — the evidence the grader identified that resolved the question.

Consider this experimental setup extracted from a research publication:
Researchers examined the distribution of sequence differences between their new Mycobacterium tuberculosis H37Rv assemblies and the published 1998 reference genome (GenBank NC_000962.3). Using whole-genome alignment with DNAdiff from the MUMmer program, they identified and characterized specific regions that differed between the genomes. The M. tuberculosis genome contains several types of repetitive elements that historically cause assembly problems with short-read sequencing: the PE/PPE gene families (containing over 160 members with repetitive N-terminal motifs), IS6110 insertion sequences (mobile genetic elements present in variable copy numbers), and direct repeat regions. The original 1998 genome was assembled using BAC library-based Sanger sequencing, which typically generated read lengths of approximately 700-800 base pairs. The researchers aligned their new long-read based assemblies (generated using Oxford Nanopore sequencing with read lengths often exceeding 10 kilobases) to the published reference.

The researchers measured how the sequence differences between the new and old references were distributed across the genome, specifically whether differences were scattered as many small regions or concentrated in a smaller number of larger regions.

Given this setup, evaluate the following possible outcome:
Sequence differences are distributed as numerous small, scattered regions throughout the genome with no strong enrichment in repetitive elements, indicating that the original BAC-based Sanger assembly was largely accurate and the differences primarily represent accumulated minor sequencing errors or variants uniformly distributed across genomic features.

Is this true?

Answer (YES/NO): NO